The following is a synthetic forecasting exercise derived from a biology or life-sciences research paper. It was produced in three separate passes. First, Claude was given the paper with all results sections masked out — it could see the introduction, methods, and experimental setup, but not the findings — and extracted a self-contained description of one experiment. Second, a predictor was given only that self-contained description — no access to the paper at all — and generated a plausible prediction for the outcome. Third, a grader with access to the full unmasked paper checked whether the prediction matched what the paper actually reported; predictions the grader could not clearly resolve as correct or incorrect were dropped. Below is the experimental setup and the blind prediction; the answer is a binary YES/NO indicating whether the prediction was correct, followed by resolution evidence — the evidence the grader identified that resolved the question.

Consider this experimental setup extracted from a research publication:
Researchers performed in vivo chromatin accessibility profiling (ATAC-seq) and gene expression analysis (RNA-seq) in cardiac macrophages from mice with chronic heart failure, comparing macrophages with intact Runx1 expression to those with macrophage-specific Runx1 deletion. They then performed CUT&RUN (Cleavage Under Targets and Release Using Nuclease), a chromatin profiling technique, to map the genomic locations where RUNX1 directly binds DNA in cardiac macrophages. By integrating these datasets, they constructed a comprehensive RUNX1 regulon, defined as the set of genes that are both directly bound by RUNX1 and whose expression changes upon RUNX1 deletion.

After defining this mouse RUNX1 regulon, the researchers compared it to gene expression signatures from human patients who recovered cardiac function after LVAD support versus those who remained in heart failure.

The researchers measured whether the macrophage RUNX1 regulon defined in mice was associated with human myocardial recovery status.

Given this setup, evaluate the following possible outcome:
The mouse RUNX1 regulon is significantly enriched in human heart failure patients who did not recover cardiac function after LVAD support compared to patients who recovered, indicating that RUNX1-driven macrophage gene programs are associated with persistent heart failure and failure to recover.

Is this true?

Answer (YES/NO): YES